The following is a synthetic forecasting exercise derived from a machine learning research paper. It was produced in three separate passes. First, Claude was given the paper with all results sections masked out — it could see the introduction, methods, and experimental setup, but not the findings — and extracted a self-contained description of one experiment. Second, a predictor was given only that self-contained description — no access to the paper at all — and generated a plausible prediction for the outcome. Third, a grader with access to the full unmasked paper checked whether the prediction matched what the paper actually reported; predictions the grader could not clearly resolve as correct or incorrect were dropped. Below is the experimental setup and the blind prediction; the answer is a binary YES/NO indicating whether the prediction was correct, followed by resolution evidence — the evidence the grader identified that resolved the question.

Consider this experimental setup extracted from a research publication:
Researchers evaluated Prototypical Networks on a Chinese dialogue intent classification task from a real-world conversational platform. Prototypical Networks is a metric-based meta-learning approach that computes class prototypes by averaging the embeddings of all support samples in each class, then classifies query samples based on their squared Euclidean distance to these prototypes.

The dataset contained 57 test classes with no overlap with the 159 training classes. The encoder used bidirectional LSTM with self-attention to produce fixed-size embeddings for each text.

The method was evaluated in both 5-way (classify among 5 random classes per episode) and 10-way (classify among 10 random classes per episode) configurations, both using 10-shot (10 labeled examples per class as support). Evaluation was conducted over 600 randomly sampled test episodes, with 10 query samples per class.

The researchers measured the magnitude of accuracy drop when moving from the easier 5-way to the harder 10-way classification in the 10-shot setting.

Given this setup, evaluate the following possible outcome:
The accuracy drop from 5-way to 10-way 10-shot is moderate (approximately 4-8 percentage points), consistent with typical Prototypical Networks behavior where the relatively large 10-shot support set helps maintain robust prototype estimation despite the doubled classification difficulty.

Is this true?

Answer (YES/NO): NO